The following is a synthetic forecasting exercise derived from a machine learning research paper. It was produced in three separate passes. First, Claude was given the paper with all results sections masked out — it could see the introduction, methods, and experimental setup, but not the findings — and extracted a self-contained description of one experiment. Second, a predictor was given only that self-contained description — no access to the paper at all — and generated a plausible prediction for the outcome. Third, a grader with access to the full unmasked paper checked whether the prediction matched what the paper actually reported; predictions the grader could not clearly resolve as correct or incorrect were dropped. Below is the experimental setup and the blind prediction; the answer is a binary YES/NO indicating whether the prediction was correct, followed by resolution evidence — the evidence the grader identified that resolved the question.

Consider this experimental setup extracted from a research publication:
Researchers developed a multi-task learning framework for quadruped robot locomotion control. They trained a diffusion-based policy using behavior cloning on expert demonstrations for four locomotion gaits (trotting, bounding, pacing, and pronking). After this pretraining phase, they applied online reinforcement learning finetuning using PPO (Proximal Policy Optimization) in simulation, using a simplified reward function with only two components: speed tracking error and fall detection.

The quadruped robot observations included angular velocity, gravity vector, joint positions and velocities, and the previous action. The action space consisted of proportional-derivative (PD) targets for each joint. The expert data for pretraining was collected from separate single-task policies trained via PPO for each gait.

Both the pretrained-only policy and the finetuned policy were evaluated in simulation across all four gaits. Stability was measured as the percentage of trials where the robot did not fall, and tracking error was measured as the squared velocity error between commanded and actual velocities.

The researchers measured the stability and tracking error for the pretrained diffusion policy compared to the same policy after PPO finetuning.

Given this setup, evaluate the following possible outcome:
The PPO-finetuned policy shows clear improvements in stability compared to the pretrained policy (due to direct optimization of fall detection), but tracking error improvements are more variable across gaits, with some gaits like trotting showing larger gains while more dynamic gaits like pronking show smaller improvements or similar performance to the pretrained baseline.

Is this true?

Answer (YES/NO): NO